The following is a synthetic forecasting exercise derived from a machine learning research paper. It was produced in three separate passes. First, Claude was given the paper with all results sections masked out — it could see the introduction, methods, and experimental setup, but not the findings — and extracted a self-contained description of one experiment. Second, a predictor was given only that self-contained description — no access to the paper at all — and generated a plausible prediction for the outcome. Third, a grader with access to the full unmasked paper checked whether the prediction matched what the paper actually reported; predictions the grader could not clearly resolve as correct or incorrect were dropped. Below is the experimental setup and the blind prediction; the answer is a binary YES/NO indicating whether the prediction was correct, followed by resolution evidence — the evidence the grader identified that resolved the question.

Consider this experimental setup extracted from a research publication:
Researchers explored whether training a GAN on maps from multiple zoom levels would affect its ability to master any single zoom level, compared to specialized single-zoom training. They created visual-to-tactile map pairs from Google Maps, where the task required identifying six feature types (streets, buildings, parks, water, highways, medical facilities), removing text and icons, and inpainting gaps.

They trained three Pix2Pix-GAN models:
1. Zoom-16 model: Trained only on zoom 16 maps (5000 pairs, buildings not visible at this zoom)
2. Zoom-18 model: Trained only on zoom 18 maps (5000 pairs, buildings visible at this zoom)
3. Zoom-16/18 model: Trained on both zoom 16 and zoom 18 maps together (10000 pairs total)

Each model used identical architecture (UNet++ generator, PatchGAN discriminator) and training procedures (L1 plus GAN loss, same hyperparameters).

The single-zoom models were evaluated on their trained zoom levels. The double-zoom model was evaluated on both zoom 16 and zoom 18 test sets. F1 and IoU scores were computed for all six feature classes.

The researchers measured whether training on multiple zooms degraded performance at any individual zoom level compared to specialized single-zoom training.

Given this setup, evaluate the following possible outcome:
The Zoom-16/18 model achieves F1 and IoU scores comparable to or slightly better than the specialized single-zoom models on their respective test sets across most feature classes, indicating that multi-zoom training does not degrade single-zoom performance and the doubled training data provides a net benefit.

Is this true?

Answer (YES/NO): NO